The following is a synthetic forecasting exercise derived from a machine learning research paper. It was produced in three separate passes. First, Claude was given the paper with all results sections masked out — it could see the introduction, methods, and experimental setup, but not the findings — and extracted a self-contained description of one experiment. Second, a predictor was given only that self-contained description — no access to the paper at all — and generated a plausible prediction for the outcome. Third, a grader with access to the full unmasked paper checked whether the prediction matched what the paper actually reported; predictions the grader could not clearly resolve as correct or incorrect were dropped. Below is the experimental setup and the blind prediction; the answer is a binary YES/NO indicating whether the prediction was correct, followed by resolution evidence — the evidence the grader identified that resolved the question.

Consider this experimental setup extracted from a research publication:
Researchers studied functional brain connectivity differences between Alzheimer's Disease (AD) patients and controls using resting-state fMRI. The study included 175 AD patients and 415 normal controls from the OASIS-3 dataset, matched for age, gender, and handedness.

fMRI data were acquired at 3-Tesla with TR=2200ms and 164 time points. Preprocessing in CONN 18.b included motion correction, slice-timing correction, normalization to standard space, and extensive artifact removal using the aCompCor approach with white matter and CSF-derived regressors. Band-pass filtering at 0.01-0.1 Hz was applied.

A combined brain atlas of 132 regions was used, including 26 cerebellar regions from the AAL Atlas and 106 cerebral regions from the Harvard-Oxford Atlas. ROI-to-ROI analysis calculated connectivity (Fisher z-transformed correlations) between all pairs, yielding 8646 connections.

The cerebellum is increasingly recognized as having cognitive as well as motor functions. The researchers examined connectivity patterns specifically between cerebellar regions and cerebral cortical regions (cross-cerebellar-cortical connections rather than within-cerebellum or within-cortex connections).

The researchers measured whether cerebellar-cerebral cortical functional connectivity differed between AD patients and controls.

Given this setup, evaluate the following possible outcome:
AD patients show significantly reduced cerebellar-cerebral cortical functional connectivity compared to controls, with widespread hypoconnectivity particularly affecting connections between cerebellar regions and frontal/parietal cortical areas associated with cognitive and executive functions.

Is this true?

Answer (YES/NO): NO